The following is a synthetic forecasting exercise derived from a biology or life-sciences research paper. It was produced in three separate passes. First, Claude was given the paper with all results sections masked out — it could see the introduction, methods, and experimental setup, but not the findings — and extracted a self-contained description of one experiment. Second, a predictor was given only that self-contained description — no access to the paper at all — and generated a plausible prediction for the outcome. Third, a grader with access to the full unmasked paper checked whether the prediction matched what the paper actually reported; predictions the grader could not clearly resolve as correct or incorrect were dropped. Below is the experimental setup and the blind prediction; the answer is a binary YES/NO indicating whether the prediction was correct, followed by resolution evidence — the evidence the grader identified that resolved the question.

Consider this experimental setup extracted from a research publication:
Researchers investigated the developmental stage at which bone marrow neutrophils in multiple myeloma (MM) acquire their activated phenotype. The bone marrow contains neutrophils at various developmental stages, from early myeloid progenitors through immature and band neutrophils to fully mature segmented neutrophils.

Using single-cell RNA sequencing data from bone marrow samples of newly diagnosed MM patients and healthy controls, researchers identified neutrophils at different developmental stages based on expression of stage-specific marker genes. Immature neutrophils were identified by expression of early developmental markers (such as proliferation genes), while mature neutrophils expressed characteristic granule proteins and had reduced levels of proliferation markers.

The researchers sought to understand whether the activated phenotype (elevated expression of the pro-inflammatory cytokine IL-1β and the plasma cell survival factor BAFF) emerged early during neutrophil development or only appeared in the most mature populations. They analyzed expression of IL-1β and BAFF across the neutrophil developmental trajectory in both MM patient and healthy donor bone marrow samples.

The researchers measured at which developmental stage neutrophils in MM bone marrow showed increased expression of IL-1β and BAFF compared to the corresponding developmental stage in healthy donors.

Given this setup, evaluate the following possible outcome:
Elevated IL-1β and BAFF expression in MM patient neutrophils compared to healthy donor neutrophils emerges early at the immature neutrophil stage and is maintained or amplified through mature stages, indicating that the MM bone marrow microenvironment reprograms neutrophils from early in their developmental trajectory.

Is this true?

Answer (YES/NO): NO